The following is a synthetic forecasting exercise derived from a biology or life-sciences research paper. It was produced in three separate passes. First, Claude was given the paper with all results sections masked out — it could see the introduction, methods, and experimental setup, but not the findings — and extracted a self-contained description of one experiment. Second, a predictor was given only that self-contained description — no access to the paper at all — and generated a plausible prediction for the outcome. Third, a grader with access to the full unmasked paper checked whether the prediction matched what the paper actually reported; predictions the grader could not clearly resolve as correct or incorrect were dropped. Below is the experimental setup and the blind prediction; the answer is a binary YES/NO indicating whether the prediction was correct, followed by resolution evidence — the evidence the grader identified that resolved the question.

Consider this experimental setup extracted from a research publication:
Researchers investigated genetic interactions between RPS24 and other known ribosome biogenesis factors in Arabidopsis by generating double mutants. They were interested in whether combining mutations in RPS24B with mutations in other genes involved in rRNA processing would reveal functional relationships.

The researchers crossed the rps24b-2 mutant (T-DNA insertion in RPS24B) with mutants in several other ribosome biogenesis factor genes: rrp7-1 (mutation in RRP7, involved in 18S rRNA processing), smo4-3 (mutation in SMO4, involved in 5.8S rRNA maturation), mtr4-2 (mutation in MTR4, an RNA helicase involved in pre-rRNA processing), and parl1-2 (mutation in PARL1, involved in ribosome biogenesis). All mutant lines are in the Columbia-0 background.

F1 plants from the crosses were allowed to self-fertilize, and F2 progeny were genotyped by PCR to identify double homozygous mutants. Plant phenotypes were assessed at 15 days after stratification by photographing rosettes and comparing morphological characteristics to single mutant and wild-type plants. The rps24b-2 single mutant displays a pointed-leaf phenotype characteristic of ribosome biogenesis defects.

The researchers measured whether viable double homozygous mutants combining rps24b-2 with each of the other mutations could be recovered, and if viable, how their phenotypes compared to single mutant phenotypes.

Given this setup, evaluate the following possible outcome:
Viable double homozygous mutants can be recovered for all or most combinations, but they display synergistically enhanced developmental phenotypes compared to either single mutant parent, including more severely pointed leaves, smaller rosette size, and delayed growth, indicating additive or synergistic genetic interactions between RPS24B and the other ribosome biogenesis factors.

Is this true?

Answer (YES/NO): YES